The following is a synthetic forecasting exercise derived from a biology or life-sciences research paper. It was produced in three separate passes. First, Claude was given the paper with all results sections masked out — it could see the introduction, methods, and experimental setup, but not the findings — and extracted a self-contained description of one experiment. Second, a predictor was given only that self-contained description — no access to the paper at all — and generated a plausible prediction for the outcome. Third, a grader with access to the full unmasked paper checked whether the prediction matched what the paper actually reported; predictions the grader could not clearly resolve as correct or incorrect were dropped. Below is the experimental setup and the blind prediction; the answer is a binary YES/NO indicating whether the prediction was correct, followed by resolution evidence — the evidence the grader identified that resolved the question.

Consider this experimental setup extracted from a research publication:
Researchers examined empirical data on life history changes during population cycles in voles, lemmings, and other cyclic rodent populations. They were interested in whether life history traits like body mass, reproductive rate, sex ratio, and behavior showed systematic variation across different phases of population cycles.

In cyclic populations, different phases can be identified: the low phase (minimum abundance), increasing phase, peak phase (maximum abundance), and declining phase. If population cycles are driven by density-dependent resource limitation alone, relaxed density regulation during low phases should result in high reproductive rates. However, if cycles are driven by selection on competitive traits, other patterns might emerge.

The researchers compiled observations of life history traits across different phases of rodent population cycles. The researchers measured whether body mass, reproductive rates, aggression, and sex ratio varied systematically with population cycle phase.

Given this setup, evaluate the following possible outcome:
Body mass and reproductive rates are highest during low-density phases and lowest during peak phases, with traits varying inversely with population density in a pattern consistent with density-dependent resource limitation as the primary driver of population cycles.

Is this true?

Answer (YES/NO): NO